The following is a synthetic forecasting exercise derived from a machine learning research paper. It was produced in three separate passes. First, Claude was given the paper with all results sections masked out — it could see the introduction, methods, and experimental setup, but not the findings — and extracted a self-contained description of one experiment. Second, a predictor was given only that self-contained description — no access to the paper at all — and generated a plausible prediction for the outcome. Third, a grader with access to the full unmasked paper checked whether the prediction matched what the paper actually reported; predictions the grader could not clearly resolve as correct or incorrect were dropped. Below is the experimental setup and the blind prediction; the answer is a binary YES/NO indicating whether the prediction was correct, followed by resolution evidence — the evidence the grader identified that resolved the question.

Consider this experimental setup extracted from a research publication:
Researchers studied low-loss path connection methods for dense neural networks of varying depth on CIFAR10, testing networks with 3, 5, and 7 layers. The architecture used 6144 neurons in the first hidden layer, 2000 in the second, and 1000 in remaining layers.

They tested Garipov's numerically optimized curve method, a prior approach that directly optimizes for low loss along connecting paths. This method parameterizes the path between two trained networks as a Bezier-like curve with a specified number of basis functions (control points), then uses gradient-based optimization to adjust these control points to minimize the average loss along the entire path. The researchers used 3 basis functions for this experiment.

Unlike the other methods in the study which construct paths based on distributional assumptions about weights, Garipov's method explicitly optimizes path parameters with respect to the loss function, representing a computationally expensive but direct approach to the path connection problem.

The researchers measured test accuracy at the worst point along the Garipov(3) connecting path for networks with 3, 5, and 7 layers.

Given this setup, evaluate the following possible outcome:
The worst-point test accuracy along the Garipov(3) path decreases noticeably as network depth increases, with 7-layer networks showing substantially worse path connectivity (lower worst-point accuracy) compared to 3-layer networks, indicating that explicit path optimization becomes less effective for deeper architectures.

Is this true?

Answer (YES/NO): NO